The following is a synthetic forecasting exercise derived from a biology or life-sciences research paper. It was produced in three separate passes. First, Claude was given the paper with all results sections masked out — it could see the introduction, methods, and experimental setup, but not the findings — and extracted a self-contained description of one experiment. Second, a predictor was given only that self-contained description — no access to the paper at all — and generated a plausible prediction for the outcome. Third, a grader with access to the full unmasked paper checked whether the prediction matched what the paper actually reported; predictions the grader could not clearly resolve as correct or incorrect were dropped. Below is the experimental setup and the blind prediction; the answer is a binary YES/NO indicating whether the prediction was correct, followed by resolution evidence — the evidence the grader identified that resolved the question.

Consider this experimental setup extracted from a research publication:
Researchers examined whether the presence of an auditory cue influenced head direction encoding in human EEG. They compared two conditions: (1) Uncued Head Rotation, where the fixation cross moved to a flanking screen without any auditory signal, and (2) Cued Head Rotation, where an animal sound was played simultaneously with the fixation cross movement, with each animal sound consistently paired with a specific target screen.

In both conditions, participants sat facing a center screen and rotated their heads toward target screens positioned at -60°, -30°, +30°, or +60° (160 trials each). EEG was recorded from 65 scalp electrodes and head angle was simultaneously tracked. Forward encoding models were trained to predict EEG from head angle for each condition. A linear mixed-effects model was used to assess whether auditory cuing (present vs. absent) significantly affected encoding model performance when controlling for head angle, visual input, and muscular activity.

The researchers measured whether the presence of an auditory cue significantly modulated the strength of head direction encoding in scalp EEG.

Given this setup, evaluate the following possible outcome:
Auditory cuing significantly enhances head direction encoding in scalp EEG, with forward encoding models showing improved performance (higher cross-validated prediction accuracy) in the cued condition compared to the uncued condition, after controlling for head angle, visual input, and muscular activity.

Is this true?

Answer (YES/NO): NO